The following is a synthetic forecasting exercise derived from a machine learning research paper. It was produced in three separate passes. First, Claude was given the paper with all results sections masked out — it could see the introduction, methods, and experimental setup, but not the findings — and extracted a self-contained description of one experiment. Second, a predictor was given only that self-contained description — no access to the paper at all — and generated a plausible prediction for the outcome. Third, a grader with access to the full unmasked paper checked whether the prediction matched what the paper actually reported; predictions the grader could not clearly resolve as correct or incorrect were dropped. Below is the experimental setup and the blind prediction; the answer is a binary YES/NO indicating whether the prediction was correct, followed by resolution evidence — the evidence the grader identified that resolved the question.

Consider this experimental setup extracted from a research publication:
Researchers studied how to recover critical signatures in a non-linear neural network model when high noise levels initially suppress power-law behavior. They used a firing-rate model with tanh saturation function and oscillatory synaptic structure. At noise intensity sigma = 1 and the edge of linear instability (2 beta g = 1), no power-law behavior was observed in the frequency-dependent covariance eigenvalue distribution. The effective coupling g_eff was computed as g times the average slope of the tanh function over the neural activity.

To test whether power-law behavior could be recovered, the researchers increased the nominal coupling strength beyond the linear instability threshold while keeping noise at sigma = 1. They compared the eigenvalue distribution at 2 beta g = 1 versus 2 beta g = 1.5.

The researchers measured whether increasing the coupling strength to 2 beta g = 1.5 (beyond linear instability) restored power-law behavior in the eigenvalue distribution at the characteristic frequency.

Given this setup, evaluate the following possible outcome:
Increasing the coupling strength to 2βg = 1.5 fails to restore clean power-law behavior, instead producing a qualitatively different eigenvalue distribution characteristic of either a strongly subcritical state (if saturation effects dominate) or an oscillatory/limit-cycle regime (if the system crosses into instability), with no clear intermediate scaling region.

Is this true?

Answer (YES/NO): NO